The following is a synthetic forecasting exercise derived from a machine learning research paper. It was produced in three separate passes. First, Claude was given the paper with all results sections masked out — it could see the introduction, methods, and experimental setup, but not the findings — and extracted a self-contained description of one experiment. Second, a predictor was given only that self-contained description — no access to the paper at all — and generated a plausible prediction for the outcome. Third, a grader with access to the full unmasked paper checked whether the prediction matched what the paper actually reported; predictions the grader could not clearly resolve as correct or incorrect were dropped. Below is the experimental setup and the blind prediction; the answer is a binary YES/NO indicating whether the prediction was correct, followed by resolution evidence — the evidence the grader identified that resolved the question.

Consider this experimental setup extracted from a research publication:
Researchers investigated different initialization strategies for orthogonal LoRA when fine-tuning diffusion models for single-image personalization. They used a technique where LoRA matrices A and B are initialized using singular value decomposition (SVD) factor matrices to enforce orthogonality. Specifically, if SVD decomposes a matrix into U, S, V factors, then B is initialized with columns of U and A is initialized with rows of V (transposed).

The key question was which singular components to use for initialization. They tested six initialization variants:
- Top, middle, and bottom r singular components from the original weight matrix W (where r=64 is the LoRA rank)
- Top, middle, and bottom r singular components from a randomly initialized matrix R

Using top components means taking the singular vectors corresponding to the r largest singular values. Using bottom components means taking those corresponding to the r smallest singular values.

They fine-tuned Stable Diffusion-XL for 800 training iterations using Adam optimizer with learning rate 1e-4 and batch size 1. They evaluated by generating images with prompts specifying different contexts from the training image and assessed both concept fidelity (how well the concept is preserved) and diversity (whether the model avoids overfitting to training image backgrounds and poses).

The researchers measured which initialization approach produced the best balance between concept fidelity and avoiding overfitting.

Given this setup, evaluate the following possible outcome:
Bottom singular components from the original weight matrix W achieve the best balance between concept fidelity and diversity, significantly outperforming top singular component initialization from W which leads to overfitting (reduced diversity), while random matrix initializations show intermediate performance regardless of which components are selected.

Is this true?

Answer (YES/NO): NO